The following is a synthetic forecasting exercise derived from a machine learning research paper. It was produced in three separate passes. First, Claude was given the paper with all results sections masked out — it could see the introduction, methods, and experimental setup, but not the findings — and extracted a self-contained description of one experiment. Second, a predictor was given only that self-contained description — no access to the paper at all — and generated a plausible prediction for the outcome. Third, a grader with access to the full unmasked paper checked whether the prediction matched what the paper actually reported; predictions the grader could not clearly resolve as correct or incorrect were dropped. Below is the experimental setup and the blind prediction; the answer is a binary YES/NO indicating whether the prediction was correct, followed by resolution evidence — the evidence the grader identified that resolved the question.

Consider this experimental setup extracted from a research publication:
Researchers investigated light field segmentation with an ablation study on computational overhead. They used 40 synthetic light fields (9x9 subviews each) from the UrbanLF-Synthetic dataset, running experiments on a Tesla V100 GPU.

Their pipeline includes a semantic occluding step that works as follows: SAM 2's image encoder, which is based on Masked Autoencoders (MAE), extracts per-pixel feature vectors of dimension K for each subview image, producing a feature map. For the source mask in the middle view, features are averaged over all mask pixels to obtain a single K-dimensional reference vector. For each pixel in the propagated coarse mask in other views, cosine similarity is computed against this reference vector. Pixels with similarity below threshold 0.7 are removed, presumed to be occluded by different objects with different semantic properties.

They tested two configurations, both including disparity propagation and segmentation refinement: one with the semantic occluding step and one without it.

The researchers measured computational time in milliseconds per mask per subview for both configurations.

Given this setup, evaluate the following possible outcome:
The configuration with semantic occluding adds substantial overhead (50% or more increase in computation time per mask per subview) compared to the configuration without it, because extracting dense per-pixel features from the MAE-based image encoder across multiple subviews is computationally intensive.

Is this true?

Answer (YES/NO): NO